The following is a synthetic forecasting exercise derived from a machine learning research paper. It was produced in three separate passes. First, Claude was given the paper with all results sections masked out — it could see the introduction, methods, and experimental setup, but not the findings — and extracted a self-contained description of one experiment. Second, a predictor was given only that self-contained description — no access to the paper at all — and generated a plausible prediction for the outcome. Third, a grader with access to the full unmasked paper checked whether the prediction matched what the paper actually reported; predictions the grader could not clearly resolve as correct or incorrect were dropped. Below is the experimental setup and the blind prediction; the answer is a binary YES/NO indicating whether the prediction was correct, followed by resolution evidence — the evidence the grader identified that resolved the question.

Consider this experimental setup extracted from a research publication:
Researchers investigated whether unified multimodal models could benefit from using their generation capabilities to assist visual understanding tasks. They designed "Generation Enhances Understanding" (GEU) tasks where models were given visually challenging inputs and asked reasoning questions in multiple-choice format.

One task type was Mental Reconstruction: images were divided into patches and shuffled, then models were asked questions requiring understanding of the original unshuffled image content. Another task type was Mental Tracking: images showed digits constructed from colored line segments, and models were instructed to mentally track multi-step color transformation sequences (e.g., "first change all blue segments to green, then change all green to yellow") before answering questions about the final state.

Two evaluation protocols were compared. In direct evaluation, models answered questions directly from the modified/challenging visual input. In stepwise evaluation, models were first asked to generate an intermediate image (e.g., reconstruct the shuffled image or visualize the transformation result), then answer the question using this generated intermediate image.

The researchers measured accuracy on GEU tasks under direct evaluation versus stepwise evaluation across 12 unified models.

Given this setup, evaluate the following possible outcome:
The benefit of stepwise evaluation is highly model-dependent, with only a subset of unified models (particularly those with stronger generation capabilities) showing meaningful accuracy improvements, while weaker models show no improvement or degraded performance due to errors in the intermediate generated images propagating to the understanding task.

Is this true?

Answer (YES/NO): NO